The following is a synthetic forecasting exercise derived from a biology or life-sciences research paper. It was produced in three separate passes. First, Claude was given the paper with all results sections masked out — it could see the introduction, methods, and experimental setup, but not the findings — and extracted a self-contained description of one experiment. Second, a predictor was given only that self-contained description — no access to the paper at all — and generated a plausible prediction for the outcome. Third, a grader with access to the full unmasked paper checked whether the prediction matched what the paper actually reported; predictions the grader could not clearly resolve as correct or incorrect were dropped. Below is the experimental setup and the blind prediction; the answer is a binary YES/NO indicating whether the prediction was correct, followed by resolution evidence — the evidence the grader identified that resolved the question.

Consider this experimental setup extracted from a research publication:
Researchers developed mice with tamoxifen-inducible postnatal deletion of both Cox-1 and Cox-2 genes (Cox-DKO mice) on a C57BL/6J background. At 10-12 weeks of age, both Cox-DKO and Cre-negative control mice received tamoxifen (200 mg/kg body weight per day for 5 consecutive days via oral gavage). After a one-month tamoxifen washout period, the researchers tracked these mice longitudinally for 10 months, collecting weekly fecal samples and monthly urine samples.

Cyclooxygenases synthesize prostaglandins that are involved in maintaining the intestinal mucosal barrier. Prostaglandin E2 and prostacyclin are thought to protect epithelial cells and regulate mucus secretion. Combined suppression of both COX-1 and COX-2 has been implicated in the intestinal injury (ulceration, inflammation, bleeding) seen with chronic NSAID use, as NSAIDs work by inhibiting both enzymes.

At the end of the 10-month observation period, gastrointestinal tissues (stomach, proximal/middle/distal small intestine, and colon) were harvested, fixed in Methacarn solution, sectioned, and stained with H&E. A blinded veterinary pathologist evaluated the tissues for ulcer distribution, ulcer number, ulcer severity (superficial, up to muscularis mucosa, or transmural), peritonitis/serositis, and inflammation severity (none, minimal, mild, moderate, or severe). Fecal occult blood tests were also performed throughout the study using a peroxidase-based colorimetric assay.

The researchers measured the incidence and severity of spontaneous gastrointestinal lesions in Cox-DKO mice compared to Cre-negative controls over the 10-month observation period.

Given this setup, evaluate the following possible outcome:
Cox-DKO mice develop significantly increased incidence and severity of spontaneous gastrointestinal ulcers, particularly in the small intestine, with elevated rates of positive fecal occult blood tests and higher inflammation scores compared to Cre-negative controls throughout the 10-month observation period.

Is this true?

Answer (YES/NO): NO